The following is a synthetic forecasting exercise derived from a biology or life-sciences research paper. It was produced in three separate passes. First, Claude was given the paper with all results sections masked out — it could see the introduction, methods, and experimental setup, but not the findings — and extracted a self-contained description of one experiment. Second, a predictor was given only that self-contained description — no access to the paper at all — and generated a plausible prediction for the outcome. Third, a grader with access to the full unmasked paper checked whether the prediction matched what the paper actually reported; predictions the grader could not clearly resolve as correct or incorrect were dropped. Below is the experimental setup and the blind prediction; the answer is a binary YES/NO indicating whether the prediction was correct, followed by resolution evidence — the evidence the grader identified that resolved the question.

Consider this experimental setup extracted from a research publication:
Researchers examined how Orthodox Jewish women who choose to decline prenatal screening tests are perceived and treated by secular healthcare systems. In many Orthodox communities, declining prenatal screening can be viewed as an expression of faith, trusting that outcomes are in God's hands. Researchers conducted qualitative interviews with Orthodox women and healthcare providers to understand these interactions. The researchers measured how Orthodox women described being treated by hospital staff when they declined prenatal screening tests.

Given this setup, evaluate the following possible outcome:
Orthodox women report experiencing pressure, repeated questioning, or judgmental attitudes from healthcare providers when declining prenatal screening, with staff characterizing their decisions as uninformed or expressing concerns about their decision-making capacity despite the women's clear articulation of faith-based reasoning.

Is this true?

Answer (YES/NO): NO